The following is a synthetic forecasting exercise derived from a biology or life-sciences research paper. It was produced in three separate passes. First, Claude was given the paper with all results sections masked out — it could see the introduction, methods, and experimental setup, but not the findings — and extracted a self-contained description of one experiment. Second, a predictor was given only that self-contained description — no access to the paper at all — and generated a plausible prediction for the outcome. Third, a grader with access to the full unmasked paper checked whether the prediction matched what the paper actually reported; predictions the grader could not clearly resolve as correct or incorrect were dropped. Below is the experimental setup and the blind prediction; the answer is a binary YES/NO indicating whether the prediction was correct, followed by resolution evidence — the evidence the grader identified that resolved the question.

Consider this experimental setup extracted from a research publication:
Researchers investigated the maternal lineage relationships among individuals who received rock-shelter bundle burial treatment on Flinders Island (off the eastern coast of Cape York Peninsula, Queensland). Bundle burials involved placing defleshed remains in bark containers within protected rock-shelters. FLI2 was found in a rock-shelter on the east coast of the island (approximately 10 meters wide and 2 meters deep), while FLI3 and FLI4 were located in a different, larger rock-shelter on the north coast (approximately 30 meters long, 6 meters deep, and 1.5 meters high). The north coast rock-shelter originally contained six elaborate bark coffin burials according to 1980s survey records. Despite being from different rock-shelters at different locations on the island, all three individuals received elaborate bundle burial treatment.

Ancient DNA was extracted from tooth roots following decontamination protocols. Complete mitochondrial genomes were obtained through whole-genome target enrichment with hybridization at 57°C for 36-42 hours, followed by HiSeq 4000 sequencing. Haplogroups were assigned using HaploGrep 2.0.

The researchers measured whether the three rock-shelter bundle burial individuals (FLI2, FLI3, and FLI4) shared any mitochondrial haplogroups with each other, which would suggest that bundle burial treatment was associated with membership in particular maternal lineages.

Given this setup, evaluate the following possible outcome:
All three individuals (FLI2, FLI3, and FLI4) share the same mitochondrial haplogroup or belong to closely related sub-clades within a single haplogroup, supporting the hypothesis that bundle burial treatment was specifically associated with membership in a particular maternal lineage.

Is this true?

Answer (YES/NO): NO